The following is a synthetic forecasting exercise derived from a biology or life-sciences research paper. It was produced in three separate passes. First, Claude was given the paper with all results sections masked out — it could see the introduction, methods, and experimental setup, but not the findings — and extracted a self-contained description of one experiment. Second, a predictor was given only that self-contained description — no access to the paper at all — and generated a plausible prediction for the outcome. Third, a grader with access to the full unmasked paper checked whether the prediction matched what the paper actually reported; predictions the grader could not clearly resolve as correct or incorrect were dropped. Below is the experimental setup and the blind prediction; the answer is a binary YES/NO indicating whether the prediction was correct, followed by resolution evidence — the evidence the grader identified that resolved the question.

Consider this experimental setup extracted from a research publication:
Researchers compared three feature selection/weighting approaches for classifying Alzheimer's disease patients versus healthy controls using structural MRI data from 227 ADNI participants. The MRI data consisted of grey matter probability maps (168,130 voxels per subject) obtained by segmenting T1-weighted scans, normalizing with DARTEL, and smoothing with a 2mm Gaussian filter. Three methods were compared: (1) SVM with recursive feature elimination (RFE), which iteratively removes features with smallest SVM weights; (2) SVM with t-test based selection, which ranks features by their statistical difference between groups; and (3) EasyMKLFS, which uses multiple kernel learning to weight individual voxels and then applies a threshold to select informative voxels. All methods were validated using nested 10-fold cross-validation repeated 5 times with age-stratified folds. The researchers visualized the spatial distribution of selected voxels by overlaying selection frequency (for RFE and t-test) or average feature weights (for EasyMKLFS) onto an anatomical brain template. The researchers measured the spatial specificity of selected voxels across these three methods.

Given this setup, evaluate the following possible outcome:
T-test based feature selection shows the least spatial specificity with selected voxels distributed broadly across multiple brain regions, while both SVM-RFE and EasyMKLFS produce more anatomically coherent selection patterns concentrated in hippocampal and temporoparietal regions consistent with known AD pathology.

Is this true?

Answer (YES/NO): NO